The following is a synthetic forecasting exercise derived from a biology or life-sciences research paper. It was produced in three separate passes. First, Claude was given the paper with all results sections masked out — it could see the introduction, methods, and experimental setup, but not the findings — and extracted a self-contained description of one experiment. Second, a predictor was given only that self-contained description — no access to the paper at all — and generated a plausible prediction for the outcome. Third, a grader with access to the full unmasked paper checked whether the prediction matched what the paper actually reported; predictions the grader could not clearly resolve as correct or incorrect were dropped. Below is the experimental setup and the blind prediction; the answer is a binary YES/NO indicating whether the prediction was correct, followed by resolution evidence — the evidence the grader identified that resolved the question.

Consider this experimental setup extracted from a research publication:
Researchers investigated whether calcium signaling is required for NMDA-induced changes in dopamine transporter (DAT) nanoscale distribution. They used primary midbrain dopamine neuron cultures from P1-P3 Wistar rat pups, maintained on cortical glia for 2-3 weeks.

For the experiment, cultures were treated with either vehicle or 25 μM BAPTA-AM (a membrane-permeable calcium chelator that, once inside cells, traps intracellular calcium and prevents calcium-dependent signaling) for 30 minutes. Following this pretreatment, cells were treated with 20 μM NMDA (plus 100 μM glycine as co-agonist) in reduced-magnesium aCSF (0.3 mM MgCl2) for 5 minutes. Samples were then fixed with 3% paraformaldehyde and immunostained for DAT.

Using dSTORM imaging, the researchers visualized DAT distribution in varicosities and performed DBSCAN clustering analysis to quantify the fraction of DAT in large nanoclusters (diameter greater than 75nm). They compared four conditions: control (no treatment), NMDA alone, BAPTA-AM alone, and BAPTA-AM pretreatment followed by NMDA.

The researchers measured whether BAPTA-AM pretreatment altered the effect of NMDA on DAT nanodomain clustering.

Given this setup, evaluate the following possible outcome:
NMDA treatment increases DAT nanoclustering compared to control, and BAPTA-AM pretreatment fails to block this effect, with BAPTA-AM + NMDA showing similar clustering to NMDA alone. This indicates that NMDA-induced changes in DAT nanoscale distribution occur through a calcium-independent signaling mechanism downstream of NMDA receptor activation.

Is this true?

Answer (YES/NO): NO